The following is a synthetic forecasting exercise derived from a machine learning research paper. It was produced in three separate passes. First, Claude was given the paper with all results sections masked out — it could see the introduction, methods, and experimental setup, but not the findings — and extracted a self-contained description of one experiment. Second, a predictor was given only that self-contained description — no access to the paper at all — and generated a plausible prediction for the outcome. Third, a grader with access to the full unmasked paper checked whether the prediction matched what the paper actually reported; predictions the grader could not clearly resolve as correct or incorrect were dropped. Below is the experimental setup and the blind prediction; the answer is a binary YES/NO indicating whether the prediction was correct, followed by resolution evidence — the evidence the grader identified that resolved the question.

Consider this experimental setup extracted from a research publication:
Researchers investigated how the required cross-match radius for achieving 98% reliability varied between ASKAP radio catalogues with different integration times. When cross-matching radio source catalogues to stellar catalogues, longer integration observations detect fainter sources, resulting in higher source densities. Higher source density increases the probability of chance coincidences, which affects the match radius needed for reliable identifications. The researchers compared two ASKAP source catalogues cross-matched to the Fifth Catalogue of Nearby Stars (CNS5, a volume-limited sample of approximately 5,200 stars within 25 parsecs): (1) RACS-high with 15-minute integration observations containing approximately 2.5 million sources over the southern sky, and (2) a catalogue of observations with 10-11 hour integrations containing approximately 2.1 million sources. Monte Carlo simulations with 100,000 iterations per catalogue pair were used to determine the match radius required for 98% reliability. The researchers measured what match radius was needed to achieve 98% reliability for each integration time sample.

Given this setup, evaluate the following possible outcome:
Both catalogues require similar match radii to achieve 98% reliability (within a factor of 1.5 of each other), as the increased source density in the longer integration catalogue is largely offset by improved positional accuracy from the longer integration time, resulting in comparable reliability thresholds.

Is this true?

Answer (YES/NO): NO